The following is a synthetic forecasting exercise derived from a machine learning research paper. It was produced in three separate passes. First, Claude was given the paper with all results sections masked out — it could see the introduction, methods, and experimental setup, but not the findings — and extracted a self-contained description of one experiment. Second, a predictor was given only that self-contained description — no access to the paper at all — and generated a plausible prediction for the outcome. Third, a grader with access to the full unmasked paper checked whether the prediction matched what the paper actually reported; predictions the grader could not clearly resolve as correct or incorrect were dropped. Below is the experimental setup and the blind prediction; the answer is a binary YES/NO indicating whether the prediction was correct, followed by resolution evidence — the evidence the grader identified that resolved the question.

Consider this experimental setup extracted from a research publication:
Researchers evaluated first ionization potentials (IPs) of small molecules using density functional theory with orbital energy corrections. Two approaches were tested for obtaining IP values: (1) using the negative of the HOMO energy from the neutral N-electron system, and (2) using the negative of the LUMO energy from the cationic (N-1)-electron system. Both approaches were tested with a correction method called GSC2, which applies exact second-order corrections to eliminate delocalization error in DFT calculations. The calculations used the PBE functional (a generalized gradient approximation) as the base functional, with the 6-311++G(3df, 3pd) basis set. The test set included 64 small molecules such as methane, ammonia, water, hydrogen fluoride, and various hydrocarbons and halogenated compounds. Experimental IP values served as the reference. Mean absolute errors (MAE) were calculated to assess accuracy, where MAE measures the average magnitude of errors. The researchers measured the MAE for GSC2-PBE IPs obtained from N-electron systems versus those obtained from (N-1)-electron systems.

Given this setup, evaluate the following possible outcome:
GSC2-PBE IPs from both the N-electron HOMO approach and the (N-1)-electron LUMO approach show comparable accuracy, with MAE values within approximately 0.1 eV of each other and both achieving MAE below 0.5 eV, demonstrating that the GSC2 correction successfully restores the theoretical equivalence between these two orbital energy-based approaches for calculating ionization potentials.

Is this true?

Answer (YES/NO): YES